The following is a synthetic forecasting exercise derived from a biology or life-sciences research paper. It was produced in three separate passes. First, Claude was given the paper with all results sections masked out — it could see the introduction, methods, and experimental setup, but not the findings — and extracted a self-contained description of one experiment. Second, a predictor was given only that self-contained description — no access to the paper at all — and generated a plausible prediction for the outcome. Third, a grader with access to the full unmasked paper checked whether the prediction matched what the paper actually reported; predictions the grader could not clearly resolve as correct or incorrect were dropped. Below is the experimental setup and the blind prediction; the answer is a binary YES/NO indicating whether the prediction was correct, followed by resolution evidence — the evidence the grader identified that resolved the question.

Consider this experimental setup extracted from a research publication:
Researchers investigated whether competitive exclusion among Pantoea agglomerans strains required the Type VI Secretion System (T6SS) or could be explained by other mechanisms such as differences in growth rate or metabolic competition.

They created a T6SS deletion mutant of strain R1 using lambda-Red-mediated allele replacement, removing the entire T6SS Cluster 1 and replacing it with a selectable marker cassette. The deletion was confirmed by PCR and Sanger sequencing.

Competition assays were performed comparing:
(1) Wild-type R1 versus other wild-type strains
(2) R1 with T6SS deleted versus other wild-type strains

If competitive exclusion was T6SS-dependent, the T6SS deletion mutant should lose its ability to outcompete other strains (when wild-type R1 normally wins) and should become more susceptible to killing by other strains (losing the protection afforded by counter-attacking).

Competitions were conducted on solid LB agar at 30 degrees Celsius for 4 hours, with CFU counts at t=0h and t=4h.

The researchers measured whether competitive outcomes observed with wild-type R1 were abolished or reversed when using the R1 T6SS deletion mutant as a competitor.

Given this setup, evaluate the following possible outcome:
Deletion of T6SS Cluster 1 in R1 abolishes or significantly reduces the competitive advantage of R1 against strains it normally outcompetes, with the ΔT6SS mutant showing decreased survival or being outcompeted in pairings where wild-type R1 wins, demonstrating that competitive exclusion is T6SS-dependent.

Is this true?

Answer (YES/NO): YES